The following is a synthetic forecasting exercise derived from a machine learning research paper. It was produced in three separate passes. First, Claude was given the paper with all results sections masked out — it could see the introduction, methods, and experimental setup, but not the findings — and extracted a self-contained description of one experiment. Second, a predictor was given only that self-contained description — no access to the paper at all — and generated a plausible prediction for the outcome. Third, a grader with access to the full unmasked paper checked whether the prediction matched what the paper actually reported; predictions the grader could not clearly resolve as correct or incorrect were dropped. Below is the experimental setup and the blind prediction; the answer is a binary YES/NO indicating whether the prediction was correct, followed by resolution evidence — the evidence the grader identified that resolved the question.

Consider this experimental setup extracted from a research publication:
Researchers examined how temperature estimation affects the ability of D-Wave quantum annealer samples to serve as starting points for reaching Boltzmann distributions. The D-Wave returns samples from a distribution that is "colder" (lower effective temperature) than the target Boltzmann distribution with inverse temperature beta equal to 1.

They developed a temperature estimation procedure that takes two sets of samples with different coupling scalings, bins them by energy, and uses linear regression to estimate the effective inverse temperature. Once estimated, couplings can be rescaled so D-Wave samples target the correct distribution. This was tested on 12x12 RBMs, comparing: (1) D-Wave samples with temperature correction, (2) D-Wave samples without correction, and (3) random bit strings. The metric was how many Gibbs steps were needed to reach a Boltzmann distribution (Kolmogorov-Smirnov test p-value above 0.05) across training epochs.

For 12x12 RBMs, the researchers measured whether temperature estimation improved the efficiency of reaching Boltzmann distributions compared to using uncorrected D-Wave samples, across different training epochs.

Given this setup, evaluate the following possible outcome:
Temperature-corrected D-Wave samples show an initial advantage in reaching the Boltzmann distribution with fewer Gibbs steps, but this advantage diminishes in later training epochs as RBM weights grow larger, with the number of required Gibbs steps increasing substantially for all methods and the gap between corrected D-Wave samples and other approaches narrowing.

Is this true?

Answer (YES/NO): YES